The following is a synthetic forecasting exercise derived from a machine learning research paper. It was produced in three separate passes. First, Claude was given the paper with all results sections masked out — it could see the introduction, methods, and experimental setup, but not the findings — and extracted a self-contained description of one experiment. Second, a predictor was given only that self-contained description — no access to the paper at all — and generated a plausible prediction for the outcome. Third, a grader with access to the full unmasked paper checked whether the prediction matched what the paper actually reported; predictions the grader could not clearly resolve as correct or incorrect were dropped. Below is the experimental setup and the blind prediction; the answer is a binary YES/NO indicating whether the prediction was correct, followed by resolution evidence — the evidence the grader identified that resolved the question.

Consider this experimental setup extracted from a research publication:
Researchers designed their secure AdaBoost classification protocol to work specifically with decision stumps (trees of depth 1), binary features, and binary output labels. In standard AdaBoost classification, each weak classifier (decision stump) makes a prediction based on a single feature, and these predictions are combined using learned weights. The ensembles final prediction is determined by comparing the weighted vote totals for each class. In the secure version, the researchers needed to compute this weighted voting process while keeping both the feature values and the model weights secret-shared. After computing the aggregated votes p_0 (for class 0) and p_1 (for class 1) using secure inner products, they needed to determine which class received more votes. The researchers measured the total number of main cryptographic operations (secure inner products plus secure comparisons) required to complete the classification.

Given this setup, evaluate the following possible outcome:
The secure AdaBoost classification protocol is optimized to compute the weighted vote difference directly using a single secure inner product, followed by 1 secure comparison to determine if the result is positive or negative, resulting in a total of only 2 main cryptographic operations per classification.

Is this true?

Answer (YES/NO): NO